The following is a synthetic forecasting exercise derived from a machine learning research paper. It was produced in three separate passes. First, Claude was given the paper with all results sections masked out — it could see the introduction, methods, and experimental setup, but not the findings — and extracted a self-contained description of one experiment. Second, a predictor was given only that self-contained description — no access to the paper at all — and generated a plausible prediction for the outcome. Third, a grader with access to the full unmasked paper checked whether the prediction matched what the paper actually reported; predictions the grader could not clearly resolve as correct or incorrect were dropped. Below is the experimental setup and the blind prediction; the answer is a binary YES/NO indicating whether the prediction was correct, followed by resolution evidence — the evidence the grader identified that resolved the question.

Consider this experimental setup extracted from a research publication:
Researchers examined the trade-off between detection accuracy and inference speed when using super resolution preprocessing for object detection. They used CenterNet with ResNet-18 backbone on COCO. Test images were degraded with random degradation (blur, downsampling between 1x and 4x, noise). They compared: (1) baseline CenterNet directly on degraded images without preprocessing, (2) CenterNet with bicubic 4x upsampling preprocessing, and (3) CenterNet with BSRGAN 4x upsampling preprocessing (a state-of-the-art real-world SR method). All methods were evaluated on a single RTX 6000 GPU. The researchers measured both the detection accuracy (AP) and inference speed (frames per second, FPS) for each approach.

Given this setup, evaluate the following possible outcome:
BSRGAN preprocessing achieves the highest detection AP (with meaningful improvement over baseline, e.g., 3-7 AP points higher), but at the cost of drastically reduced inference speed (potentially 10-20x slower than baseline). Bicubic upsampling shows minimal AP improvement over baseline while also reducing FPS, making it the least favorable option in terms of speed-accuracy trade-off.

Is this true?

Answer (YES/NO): NO